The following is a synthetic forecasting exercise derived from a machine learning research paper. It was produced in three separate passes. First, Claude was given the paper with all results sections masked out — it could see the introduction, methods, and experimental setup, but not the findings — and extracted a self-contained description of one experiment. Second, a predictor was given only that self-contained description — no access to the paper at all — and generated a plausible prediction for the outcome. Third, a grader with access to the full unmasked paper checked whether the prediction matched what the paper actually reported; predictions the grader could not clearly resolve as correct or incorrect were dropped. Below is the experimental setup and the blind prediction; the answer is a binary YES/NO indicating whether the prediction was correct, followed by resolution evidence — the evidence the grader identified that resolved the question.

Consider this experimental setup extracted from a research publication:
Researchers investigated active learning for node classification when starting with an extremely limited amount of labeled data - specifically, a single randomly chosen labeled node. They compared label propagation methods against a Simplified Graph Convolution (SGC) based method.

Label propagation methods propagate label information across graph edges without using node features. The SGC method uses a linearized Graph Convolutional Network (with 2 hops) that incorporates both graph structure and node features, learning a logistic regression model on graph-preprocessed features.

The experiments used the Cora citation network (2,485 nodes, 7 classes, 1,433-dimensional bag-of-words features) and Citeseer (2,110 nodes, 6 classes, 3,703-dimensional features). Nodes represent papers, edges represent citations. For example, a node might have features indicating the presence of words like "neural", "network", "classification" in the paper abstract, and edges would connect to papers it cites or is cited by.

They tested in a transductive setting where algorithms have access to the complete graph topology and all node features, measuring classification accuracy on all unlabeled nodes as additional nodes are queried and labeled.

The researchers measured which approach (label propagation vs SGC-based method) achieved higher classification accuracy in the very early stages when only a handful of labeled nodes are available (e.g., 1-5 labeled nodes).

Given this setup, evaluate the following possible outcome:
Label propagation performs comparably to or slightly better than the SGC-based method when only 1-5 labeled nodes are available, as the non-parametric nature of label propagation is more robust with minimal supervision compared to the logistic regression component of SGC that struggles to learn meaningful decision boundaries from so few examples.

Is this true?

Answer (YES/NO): YES